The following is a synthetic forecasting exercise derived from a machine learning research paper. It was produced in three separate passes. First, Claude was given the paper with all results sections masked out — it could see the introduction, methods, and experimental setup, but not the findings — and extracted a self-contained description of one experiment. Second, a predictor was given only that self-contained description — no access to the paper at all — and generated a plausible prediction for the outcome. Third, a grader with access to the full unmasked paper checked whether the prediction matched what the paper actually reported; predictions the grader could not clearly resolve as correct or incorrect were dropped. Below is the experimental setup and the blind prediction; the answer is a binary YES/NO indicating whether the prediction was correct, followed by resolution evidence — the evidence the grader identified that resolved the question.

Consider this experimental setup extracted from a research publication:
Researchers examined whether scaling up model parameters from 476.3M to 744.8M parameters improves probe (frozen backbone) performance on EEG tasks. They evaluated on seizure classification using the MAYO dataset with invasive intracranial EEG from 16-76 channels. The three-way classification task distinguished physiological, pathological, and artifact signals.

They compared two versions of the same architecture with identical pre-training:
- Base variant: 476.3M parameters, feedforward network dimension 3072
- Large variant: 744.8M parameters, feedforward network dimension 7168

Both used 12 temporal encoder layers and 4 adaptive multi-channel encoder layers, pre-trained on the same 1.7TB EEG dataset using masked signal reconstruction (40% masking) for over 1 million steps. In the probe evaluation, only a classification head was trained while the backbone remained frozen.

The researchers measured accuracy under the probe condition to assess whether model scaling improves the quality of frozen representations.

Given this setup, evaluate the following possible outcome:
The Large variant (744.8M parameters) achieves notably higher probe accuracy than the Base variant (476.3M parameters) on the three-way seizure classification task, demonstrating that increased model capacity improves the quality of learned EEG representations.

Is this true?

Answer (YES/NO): YES